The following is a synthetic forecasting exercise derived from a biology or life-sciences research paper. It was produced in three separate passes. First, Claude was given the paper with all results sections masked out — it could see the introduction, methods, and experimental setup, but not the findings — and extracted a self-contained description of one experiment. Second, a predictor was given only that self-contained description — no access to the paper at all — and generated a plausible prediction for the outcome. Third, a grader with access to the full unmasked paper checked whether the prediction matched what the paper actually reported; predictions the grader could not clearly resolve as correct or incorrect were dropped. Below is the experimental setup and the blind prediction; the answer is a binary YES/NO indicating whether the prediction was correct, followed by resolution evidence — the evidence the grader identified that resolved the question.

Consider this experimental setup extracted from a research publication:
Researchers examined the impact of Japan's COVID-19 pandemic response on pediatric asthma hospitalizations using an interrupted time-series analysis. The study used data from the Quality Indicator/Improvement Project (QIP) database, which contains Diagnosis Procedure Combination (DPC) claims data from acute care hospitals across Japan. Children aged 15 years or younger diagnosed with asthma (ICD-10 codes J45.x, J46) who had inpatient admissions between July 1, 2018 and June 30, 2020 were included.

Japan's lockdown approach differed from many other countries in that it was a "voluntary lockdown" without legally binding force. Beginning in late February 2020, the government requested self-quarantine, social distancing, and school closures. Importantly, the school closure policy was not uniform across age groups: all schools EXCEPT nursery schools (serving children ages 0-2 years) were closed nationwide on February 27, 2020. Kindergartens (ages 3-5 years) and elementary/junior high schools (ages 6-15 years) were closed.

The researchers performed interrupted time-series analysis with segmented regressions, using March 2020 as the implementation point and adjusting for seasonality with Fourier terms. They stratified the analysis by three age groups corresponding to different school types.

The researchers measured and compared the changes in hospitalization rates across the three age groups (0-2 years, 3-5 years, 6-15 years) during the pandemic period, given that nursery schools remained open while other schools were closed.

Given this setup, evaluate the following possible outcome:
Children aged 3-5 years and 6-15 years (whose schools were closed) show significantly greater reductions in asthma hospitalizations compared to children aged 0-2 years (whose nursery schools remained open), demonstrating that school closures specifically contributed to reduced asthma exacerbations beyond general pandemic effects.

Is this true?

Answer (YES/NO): NO